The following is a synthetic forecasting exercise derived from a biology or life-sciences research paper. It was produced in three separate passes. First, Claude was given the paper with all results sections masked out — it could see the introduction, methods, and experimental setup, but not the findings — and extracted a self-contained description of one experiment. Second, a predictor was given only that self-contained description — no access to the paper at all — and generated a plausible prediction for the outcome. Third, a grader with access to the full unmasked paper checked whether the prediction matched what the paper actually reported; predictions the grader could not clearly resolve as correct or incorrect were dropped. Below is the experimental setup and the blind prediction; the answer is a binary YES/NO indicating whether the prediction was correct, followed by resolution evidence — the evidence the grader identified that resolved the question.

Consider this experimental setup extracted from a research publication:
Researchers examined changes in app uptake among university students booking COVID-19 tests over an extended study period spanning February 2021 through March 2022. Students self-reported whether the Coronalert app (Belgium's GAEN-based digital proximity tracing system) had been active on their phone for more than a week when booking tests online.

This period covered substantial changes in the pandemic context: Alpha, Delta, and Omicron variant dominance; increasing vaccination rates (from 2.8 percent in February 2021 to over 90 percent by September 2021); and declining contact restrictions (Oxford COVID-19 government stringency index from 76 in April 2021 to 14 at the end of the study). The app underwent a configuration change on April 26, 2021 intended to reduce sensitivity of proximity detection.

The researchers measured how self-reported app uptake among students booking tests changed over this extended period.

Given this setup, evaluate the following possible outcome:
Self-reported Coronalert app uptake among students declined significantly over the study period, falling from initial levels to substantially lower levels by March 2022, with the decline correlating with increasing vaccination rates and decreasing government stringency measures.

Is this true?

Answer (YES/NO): NO